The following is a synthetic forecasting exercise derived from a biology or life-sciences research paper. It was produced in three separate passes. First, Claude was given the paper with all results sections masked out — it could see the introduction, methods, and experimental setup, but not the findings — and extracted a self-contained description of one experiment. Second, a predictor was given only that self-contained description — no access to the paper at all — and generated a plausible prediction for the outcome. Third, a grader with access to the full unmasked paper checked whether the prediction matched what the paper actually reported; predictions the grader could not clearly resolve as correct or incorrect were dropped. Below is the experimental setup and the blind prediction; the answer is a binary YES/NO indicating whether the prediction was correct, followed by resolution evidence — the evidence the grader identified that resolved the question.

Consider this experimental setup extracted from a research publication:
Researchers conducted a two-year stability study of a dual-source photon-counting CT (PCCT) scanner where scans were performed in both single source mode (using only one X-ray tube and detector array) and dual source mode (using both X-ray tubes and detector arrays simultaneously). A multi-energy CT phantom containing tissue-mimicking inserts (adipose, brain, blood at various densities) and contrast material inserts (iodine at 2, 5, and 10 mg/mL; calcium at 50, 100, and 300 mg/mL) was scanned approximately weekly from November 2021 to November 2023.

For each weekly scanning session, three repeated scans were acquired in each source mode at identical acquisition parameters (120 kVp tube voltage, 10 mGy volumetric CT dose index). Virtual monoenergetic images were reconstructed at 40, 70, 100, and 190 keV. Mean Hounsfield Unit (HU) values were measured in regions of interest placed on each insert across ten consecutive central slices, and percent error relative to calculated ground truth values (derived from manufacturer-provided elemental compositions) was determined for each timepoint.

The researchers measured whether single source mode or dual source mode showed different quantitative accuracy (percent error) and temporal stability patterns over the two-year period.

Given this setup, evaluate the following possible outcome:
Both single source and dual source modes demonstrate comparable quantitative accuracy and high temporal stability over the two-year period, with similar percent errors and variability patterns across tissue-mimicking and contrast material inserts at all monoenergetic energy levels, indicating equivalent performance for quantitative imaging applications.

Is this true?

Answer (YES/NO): NO